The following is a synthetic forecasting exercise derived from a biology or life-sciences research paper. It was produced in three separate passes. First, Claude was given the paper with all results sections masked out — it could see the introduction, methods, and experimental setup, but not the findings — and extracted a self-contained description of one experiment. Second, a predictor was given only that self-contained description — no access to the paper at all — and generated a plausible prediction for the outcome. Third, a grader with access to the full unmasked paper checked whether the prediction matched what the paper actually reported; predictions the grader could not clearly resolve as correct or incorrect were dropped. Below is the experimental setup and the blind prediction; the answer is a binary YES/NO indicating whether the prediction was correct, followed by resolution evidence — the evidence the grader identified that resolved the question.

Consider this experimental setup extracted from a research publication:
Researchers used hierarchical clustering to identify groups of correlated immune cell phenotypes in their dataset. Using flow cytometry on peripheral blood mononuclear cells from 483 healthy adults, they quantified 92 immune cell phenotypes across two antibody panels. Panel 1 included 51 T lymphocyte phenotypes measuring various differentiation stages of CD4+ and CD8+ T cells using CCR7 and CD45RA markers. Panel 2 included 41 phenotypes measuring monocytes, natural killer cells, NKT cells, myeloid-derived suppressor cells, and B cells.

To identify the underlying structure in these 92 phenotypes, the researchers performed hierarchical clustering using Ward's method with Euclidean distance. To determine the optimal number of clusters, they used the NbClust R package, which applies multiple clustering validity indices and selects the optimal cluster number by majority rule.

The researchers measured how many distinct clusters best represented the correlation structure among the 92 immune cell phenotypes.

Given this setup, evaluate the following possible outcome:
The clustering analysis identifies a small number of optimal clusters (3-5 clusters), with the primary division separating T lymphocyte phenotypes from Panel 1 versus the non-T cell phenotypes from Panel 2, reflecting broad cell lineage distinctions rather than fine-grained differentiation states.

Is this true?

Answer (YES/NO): NO